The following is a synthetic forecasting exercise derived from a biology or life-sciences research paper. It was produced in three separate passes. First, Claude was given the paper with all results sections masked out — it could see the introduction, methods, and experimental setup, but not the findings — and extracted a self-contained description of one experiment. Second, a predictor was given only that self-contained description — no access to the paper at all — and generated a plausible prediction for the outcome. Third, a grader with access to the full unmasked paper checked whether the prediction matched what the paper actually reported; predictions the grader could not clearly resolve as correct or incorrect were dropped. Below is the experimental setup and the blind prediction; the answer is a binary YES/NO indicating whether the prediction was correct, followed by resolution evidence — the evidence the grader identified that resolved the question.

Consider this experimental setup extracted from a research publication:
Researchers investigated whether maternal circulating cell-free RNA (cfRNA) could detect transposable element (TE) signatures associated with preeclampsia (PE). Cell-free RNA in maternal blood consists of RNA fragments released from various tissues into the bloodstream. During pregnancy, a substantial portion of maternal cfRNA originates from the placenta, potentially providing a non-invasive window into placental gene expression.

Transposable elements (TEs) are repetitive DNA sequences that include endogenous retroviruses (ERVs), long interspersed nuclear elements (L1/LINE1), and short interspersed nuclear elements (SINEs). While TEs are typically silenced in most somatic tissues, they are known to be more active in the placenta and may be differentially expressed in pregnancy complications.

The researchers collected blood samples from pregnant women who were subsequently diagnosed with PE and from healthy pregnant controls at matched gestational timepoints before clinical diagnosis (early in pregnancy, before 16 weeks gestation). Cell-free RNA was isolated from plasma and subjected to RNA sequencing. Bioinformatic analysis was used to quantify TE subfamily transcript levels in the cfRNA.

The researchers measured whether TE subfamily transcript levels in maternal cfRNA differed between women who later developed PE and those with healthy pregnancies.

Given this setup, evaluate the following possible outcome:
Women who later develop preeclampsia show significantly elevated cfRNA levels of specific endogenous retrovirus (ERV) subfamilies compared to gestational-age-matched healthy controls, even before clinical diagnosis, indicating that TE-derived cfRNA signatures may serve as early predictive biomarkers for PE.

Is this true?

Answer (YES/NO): YES